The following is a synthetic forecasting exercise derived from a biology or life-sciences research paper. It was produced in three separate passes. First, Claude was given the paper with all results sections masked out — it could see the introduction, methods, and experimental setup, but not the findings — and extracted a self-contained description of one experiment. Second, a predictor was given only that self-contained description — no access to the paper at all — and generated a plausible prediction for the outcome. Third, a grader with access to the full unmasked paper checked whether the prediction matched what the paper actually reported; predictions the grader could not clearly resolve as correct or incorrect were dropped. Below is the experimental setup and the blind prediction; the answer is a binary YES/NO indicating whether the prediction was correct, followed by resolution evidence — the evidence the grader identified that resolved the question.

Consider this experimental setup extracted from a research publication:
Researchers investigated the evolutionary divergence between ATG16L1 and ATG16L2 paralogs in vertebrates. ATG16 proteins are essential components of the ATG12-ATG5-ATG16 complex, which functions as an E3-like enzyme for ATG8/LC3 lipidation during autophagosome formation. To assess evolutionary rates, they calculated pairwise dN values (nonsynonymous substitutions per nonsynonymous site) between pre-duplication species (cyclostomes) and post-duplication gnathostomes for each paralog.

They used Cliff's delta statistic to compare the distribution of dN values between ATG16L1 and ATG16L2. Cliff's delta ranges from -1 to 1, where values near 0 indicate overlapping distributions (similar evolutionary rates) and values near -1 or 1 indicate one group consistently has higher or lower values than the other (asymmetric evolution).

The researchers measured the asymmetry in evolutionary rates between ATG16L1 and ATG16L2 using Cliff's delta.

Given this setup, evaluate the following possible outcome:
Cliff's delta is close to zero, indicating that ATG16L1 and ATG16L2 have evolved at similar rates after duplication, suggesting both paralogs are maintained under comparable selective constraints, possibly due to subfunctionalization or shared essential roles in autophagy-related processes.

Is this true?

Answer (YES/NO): NO